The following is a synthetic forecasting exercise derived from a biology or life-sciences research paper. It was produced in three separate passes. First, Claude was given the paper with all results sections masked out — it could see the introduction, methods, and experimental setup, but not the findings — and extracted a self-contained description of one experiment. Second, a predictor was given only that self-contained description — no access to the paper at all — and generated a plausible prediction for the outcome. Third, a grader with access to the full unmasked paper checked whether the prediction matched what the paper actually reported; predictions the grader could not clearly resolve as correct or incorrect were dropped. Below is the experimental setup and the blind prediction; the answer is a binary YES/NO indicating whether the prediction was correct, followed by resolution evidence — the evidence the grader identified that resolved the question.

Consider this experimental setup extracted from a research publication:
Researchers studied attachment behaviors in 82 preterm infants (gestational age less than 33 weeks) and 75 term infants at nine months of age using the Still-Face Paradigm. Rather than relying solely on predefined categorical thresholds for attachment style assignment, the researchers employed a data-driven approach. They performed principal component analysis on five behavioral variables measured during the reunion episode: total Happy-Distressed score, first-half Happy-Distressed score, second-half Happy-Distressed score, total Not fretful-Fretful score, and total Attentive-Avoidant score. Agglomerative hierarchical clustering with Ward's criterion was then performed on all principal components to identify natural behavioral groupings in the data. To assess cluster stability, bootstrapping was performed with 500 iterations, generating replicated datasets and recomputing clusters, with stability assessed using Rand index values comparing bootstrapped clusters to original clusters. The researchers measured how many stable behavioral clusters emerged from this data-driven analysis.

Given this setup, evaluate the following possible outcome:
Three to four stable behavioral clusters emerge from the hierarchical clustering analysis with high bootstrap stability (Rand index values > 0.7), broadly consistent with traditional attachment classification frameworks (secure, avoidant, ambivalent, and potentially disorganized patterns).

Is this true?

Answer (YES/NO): YES